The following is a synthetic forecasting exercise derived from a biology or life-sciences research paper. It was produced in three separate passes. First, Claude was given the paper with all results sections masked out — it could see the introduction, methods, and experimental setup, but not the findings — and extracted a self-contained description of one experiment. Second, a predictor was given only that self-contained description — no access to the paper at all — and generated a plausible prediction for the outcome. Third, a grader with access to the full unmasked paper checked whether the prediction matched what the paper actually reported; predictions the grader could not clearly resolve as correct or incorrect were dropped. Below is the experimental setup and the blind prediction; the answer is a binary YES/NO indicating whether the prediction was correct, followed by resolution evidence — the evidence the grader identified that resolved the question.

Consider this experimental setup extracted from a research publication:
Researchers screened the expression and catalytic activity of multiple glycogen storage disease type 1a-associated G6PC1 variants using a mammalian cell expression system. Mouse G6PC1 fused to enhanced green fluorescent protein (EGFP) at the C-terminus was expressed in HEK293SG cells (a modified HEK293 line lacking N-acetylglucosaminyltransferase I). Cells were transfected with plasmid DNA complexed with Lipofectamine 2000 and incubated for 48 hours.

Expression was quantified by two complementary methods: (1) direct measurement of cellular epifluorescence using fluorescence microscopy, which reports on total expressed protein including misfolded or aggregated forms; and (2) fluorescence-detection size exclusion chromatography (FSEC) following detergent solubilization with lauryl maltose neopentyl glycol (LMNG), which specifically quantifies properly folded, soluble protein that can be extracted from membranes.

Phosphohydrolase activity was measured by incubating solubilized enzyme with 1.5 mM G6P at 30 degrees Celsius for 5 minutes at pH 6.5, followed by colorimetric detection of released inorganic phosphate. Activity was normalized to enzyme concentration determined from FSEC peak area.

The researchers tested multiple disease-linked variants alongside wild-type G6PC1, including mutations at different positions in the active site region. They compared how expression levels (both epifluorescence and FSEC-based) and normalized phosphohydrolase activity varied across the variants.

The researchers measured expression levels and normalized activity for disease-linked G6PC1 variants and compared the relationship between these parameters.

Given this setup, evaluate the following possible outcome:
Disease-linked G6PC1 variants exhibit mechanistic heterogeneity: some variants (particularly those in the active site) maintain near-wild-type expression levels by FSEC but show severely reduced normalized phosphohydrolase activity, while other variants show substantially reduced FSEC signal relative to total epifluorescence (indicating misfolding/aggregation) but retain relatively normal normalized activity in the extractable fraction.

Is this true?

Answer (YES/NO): NO